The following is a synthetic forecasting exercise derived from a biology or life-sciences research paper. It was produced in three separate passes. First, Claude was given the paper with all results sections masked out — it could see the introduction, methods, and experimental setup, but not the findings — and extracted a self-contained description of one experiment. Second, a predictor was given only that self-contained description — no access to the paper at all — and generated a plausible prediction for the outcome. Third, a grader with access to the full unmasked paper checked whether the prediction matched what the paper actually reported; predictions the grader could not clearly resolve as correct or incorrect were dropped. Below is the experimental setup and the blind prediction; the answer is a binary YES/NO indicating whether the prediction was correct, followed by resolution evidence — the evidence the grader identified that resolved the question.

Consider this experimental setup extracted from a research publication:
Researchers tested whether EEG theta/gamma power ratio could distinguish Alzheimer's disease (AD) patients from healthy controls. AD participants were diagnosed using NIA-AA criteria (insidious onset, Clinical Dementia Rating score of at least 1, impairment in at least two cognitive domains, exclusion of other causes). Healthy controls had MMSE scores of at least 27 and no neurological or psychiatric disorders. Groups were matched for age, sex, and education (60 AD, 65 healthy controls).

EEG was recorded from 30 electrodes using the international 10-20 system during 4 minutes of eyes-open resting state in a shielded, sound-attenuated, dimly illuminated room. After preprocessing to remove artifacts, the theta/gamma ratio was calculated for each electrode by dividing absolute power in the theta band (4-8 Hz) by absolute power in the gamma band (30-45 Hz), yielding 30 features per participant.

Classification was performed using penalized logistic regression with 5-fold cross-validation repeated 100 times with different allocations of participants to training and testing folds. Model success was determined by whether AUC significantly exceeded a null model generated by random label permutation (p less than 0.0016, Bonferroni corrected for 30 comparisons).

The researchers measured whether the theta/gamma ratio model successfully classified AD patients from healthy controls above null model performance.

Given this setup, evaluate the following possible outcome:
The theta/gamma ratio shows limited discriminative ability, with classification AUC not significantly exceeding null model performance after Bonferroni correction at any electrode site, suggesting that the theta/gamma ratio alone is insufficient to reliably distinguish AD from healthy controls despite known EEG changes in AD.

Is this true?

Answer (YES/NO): NO